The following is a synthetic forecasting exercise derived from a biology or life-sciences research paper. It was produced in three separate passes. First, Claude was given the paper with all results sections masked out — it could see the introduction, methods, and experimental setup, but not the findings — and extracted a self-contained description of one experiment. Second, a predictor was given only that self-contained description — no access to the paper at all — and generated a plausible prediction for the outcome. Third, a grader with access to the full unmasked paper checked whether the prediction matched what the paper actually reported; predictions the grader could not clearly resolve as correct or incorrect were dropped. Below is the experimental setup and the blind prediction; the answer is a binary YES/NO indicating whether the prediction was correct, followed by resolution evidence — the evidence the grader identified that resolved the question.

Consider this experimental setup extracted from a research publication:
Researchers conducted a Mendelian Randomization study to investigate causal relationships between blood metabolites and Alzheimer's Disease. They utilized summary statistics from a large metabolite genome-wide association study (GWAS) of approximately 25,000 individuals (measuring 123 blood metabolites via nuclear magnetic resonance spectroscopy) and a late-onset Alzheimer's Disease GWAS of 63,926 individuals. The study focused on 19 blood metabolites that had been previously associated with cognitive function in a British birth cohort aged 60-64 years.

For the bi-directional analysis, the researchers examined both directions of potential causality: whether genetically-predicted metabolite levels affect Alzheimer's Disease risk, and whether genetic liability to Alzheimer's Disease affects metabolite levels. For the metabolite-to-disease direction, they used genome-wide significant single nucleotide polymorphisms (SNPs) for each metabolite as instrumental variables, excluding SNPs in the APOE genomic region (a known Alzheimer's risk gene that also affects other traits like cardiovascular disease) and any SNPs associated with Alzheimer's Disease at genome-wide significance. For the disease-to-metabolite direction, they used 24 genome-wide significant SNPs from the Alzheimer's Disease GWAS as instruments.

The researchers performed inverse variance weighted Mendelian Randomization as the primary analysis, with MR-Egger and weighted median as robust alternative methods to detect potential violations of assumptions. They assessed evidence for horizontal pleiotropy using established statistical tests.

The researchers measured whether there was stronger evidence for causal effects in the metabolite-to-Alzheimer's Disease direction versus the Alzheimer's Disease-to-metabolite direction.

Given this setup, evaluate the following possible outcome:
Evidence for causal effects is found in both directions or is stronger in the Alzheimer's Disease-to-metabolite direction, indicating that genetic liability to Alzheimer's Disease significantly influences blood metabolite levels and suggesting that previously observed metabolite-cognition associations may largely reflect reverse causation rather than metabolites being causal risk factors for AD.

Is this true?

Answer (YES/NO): NO